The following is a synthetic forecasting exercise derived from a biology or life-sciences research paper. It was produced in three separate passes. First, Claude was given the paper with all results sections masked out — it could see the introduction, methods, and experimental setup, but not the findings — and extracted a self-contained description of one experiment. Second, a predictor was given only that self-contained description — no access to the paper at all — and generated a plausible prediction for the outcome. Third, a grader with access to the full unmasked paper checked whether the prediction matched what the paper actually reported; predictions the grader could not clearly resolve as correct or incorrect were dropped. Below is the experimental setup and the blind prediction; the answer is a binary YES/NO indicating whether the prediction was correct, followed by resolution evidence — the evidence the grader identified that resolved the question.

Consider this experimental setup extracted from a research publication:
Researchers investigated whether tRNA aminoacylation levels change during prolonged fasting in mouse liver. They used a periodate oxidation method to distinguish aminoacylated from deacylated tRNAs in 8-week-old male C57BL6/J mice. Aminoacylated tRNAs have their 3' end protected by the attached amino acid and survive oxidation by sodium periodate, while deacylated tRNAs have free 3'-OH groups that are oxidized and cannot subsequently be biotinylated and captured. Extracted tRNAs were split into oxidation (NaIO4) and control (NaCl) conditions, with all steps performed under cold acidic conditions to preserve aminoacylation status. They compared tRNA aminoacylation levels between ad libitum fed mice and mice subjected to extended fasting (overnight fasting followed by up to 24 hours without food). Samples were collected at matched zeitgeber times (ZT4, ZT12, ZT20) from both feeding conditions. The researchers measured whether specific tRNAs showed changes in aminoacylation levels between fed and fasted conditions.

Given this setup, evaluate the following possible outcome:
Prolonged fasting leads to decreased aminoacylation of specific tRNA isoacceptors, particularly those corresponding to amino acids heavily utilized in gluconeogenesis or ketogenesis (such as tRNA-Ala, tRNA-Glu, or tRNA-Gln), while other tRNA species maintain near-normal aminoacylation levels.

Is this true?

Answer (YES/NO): NO